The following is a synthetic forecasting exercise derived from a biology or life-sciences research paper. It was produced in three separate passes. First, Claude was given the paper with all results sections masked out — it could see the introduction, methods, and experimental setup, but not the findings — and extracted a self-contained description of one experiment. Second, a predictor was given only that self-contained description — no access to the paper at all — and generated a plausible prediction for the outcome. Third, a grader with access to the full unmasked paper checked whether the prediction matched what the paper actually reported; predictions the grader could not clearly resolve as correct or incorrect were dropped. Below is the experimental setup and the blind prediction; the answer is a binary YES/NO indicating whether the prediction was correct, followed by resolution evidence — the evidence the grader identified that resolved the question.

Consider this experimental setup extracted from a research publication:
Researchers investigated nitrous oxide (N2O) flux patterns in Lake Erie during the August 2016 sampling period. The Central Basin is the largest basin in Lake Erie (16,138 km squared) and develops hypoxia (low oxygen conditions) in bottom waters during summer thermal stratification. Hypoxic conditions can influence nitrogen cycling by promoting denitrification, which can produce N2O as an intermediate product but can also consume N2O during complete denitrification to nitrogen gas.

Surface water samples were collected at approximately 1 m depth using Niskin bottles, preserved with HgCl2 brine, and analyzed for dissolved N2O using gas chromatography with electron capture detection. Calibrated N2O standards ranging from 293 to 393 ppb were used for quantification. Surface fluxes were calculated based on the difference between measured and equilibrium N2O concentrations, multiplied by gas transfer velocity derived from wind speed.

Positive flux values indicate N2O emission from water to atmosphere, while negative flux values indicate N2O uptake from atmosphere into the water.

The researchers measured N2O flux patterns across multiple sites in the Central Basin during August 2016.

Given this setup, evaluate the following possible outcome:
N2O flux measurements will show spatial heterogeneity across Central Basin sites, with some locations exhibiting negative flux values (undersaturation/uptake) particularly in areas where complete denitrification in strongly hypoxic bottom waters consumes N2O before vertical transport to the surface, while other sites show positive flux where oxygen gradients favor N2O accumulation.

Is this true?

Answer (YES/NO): NO